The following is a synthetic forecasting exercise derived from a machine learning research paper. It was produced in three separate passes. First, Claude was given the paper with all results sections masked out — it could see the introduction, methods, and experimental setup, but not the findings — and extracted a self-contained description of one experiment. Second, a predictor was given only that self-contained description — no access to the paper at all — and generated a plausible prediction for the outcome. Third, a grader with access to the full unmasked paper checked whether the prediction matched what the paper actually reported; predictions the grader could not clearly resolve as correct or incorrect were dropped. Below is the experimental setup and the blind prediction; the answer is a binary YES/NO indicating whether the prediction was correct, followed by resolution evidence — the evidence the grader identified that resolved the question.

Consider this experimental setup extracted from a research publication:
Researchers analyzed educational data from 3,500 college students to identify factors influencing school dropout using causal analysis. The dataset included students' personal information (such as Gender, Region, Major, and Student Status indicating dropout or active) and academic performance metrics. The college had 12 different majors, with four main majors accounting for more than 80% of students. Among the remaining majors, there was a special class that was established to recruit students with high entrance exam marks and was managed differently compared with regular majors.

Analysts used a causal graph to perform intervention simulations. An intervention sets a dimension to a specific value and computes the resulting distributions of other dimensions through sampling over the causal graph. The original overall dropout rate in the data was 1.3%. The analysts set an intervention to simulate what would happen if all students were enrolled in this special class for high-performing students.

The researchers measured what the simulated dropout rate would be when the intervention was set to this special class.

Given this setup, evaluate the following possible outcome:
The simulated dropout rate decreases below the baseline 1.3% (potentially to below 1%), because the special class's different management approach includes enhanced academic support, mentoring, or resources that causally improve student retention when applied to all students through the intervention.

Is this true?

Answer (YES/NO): NO